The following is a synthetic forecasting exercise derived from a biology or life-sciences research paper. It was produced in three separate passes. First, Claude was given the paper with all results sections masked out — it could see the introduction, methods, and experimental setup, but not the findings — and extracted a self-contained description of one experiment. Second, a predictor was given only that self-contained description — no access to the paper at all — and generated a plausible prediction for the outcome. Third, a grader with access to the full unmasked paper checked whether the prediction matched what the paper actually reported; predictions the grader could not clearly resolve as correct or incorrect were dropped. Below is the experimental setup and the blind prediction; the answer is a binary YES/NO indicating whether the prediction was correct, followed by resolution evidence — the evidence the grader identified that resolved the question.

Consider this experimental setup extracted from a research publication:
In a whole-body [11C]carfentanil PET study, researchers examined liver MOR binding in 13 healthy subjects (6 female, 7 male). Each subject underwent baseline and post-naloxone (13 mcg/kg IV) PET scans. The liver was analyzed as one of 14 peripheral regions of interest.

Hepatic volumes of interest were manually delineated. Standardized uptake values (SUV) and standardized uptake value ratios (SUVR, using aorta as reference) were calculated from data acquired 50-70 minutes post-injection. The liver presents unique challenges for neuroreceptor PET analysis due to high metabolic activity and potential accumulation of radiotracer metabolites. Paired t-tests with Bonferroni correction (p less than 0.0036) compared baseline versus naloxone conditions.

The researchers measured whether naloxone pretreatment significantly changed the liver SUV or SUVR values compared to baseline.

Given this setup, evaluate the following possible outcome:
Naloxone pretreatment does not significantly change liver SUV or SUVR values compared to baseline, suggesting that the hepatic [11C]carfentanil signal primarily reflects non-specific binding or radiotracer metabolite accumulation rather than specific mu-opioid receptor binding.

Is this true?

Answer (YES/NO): YES